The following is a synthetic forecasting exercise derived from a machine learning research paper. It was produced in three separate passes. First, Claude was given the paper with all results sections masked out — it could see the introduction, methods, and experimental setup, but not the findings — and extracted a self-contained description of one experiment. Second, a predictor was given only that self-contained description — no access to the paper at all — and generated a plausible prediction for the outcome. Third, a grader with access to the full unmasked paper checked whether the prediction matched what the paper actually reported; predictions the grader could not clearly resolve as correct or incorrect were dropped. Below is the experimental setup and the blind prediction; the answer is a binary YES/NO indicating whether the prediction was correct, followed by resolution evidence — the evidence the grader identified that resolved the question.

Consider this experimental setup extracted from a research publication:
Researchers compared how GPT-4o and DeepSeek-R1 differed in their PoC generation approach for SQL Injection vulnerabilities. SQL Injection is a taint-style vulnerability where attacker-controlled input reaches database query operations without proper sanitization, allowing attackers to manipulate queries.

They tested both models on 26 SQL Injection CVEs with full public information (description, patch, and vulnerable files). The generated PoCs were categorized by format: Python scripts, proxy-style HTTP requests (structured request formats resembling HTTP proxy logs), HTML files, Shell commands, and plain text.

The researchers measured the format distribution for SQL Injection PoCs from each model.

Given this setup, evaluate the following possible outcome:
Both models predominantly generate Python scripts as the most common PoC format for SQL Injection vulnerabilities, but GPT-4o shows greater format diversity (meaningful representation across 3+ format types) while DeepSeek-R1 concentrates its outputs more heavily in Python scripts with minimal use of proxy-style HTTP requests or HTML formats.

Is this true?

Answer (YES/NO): NO